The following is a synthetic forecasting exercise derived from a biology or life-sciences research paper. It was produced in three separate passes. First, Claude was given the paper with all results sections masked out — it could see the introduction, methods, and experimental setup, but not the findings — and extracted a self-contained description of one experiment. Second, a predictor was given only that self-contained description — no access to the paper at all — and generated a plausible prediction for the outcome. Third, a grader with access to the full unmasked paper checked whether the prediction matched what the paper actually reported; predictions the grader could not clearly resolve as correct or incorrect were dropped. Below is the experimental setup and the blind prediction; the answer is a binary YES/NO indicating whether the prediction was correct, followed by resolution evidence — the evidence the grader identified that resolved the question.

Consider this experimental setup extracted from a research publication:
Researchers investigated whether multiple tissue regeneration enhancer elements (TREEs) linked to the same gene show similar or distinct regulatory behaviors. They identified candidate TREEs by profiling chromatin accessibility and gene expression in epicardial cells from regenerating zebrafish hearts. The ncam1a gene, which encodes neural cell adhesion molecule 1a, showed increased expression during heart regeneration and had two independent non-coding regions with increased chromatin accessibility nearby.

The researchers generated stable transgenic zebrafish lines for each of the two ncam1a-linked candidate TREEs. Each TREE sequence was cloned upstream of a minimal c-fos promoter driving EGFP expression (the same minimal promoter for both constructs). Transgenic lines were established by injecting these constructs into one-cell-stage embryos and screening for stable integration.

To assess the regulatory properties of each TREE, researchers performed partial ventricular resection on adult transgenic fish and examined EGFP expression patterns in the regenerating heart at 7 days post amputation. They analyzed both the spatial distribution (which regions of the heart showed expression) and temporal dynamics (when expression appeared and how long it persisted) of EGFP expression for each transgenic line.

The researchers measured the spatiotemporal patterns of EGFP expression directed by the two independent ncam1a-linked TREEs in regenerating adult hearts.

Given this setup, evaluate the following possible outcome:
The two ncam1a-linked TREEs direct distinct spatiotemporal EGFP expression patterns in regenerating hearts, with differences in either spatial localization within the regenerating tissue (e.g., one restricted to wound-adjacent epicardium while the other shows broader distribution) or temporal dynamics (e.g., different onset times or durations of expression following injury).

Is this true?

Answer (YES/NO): YES